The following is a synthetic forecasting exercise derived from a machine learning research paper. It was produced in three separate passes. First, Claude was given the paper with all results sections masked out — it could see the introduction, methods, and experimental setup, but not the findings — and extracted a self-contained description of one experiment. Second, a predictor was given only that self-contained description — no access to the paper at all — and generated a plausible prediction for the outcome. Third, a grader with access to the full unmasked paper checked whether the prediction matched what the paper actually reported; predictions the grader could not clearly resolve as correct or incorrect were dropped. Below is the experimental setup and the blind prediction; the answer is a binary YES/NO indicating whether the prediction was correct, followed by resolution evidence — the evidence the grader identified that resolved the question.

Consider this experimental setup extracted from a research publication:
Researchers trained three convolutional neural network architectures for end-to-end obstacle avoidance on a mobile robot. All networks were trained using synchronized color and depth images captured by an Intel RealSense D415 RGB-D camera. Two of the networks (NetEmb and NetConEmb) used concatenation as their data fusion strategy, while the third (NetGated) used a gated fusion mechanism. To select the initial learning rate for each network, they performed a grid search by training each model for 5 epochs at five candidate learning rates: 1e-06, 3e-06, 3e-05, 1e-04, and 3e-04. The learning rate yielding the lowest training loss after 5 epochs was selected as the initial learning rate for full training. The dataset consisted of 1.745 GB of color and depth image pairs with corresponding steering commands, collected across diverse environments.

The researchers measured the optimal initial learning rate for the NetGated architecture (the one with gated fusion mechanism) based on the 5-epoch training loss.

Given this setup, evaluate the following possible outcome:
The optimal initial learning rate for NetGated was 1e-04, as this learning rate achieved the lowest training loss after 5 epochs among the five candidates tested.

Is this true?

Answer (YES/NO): NO